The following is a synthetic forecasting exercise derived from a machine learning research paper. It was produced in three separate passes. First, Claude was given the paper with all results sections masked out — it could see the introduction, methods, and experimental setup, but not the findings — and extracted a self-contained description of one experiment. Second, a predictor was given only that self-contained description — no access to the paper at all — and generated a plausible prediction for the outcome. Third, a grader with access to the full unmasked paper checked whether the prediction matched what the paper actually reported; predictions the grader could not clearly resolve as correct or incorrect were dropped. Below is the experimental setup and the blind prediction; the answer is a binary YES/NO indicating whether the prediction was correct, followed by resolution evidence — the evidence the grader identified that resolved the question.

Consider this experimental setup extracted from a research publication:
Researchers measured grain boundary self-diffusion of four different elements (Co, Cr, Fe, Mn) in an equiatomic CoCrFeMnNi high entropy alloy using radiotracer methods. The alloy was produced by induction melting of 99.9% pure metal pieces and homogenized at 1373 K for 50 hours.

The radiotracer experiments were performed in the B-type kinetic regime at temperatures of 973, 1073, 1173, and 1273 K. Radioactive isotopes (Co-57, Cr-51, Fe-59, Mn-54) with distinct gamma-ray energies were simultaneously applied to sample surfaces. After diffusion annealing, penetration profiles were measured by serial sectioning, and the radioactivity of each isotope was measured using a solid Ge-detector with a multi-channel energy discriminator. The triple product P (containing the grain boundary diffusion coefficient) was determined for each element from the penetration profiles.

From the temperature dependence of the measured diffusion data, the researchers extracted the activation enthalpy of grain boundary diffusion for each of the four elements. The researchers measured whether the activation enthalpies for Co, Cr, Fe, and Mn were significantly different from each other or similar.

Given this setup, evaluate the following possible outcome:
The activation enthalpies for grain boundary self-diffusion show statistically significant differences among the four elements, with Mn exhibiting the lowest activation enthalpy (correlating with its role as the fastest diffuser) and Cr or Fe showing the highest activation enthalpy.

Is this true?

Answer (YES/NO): NO